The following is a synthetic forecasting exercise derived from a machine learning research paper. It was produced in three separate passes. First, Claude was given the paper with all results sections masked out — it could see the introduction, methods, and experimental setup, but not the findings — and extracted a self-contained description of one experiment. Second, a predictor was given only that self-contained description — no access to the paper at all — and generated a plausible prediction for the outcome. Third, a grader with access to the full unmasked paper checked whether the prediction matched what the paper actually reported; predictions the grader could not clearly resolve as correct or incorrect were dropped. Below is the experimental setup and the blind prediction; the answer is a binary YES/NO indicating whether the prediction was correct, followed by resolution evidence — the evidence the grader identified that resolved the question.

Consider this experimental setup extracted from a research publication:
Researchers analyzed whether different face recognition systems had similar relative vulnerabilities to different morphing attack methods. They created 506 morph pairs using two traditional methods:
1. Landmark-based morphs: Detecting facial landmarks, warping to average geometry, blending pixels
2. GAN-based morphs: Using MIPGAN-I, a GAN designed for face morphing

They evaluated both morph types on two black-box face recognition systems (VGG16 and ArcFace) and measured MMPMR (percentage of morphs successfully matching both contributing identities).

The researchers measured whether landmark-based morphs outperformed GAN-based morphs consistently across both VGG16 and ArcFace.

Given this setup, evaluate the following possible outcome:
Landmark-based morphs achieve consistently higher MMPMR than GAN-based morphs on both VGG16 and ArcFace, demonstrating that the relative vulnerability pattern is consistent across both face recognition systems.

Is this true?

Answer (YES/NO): NO